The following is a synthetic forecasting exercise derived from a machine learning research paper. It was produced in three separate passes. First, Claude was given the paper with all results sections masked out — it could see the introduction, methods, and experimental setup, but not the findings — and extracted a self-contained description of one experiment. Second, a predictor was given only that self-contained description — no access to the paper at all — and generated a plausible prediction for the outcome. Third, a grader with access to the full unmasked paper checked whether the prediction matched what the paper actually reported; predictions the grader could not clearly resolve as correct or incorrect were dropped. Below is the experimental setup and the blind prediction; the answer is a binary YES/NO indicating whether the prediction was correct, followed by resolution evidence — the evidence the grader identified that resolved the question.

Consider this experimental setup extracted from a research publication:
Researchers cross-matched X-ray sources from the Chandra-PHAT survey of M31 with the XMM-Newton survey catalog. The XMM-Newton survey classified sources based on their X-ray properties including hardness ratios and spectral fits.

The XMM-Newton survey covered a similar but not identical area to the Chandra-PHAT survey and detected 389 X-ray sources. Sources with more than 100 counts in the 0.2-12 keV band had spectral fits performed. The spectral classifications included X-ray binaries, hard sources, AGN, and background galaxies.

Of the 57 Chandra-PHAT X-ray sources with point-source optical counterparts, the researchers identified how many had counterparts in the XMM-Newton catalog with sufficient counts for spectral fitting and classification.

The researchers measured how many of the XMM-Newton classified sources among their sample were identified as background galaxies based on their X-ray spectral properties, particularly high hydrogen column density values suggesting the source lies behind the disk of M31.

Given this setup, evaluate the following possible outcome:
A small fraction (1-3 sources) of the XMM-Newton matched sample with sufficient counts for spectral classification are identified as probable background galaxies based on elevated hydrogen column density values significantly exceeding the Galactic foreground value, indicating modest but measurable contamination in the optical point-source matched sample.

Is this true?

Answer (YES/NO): YES